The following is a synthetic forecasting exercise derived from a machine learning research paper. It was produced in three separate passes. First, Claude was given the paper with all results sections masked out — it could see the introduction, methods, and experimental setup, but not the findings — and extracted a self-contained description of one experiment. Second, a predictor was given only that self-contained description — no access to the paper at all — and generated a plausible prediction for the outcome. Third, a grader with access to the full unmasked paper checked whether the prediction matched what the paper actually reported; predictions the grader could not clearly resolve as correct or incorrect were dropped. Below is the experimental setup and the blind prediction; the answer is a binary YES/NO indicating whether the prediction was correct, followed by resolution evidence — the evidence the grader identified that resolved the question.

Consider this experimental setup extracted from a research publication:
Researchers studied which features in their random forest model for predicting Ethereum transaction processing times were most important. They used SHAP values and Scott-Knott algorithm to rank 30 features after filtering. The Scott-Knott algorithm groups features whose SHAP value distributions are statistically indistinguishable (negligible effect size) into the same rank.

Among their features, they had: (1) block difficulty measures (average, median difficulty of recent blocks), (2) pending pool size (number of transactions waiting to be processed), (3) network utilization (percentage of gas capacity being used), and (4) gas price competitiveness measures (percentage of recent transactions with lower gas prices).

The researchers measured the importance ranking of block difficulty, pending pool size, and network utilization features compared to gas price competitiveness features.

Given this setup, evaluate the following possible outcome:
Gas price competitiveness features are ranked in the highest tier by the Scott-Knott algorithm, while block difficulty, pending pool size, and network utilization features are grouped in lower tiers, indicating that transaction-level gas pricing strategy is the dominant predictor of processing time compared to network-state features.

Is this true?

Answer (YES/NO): YES